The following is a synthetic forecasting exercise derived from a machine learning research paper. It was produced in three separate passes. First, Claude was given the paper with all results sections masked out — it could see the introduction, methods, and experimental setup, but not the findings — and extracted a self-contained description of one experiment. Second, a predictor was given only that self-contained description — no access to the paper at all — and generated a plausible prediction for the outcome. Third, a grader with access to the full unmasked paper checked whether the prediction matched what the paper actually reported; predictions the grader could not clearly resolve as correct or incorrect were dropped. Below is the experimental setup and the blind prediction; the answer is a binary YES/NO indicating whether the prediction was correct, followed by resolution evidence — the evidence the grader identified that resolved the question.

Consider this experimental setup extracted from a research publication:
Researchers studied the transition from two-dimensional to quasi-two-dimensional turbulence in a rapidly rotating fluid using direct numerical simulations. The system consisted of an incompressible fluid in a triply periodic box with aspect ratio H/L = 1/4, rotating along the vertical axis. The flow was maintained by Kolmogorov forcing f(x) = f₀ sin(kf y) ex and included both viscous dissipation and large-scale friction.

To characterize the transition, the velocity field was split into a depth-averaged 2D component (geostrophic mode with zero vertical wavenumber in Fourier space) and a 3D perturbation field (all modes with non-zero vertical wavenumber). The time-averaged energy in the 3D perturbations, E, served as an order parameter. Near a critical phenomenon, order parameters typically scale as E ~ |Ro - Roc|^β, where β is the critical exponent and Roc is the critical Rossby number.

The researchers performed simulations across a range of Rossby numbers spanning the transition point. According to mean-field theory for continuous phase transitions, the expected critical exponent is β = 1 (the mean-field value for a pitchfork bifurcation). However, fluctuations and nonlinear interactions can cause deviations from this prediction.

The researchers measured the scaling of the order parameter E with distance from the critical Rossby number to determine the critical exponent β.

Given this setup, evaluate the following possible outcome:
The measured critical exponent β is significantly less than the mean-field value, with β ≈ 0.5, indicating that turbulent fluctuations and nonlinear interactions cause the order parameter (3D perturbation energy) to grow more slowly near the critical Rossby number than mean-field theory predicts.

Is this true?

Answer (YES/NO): NO